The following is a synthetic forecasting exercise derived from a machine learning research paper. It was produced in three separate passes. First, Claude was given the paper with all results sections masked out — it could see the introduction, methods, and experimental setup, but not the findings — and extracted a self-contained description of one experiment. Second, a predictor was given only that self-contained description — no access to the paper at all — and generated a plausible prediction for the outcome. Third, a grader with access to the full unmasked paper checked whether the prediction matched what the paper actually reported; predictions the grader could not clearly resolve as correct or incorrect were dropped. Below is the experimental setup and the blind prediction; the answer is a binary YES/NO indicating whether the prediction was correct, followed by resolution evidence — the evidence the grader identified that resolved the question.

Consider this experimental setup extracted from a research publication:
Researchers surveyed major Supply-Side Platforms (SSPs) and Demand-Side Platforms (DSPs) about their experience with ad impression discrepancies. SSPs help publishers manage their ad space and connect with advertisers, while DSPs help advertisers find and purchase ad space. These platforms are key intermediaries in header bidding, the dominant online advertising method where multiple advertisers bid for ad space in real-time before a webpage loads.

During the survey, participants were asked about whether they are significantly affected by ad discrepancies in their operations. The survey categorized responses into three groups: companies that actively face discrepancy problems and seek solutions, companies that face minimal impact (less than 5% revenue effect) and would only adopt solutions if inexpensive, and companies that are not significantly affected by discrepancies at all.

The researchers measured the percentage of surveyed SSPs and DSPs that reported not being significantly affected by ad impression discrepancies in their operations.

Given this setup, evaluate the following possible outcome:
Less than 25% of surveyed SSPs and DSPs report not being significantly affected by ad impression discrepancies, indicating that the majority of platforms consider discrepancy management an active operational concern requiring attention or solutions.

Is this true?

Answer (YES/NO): YES